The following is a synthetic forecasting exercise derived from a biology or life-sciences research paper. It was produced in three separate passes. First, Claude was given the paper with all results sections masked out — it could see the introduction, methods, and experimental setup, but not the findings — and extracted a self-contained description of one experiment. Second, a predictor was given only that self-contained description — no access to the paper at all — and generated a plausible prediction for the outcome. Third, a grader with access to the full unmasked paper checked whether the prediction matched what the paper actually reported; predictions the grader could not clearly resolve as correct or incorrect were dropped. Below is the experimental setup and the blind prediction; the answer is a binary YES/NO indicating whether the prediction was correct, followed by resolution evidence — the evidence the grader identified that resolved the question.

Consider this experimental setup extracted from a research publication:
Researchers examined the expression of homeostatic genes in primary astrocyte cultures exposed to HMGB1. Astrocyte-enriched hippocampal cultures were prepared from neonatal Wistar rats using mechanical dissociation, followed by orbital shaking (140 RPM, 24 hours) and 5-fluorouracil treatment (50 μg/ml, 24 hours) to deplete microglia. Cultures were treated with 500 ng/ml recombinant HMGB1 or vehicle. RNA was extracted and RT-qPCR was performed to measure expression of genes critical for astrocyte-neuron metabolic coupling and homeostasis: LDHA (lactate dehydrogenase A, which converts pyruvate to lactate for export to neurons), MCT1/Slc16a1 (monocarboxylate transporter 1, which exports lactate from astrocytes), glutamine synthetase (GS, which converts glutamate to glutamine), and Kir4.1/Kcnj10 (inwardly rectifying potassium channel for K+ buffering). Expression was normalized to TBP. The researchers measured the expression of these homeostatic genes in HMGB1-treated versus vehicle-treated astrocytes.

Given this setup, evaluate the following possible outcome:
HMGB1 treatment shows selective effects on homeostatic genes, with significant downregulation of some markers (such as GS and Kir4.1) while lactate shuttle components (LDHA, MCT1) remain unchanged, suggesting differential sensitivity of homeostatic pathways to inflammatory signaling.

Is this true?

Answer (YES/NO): NO